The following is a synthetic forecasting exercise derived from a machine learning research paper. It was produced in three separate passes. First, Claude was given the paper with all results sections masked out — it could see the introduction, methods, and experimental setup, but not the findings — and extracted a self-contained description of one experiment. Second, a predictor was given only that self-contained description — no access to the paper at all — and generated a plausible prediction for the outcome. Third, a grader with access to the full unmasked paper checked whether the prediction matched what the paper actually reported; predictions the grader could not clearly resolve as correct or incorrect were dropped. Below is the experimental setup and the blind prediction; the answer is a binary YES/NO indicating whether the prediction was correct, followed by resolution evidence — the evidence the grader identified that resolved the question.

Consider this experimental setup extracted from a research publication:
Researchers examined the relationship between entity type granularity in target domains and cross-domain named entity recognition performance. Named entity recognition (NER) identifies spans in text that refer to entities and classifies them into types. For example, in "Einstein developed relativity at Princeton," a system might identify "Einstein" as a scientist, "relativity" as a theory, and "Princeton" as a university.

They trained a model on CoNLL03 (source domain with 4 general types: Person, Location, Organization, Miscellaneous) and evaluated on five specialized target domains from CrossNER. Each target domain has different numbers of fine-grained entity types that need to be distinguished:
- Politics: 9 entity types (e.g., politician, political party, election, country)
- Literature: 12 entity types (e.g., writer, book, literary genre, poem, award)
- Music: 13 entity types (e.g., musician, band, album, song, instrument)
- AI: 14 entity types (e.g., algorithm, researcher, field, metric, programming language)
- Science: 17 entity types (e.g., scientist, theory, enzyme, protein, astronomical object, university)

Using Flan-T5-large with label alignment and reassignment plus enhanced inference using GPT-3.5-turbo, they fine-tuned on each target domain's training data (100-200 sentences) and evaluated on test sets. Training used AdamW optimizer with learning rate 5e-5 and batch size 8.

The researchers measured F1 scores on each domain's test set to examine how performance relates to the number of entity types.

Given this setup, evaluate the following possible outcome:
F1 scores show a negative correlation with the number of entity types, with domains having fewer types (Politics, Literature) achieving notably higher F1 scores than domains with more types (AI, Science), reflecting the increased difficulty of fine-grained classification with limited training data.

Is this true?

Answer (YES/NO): NO